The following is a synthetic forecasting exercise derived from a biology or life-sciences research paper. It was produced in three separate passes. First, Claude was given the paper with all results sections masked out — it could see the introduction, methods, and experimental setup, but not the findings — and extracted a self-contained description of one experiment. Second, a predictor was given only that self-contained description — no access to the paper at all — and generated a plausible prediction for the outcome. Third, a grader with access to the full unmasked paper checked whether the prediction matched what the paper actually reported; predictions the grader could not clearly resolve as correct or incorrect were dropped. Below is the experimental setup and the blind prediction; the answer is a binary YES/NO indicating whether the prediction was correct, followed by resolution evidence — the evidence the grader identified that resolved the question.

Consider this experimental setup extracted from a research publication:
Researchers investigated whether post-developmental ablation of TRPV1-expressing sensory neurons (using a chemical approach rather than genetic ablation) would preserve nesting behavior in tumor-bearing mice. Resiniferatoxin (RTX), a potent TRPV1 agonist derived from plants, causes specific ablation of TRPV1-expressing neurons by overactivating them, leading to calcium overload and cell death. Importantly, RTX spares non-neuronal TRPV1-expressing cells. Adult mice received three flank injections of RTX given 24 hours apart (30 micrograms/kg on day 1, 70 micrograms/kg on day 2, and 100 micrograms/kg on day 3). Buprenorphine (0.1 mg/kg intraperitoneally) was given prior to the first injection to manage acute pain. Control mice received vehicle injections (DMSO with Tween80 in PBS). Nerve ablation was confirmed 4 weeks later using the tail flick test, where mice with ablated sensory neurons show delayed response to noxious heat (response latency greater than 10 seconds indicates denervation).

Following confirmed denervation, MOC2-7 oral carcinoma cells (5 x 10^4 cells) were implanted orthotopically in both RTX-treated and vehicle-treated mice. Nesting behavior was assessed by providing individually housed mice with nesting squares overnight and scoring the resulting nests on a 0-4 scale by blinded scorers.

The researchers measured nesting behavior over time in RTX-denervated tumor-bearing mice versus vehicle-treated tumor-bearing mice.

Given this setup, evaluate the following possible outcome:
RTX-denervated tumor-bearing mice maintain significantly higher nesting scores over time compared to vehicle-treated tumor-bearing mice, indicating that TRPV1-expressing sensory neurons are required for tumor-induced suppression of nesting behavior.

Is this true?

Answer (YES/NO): YES